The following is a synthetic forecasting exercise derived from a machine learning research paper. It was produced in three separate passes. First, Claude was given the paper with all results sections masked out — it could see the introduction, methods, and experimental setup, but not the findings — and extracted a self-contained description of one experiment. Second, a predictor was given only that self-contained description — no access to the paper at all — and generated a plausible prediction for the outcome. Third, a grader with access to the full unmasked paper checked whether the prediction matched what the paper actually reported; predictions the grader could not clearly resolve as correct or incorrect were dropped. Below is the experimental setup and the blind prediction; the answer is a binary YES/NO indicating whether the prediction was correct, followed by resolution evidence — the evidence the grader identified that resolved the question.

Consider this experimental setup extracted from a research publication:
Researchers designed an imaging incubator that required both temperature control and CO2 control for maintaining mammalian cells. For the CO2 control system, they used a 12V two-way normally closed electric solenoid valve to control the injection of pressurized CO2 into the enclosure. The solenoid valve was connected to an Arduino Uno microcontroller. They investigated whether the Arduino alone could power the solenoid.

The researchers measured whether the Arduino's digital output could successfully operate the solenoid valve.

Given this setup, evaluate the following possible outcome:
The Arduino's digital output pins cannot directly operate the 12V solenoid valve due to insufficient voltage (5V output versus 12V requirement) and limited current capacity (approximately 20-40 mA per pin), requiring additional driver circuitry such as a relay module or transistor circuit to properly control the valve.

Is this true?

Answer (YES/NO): YES